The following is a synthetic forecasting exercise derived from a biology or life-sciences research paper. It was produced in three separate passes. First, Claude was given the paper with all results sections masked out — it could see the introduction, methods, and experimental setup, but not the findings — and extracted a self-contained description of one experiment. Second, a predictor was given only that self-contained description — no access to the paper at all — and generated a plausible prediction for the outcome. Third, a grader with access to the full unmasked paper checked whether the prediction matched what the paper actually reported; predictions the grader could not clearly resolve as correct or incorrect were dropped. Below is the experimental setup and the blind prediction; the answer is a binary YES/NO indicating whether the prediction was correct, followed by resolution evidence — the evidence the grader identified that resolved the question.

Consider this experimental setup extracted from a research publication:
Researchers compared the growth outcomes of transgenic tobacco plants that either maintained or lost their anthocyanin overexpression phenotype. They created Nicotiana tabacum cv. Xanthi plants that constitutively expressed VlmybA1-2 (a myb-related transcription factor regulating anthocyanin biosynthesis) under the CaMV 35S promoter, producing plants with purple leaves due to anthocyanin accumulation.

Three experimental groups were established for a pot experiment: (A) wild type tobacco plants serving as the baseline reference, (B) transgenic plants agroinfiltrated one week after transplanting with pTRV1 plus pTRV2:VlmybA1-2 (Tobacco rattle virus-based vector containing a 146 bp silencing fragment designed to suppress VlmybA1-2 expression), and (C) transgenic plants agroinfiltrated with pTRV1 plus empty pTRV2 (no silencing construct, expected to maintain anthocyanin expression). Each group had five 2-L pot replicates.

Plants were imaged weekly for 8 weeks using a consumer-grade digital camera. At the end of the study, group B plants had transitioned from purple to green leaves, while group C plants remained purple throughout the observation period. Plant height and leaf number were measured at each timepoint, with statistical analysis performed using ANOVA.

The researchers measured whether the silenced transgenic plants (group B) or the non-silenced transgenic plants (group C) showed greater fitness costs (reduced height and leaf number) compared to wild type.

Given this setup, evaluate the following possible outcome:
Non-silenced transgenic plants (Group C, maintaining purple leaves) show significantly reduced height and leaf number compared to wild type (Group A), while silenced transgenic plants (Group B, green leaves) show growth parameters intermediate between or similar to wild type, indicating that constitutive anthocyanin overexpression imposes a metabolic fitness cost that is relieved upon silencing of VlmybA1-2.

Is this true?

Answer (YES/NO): YES